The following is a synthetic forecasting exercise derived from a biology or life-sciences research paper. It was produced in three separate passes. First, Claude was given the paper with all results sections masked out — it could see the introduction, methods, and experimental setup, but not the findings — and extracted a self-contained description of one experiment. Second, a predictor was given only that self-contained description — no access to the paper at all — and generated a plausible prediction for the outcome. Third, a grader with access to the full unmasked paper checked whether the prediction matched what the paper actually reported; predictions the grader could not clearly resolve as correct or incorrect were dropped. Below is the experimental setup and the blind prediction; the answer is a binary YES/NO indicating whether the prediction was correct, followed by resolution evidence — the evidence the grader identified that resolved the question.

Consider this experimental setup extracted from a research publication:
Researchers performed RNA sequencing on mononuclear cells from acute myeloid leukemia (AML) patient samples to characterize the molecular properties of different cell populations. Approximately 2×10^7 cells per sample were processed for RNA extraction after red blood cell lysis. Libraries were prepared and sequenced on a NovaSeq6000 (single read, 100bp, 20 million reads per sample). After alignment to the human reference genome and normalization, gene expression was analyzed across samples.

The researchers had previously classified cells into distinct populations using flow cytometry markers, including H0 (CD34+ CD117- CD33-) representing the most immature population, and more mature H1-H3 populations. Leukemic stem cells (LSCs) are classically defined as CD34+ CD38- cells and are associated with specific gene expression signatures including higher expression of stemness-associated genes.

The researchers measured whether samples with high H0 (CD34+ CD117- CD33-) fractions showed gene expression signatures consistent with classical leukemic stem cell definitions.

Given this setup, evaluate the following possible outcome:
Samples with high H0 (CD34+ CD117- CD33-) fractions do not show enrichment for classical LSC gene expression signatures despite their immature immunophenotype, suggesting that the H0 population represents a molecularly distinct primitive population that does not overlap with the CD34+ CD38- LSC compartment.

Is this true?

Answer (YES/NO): NO